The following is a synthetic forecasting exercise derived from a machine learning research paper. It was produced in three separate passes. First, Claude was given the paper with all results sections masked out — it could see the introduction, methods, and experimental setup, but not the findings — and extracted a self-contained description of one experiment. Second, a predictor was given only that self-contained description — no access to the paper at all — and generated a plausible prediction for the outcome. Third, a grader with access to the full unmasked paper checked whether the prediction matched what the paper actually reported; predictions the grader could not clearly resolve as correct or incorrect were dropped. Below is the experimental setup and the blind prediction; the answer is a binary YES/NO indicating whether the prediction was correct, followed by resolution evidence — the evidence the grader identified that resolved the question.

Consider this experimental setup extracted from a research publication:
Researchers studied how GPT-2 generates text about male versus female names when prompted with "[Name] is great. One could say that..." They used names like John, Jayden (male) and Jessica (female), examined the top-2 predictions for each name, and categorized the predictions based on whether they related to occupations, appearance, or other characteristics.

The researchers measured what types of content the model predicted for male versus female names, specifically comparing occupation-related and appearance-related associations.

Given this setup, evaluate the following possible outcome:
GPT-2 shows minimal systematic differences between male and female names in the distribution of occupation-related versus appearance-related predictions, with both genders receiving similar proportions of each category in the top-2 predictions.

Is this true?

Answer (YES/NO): NO